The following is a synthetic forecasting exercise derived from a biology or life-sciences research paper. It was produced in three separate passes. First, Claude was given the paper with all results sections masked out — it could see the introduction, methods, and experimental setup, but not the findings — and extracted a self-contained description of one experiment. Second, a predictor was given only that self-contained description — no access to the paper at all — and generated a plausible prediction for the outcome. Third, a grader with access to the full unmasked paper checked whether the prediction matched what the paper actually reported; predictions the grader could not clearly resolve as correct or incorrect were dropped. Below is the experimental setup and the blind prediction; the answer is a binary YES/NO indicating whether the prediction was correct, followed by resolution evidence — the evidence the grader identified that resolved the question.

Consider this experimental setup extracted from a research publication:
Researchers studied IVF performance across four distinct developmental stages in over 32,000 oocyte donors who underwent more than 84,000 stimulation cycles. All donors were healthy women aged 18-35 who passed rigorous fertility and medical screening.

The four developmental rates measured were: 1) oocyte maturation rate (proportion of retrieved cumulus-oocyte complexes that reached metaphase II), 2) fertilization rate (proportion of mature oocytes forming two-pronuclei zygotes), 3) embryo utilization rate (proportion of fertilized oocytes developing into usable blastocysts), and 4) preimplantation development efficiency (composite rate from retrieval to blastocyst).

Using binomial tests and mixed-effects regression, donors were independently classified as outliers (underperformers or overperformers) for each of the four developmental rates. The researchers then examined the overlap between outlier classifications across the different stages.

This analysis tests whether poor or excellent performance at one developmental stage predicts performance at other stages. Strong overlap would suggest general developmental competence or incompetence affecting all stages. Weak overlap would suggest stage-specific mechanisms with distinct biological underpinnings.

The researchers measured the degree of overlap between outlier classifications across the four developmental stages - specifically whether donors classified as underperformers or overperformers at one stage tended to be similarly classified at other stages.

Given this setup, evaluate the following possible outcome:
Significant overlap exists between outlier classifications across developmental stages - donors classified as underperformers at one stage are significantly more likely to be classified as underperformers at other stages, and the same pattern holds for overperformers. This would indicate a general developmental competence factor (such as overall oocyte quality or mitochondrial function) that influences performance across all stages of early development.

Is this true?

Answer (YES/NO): NO